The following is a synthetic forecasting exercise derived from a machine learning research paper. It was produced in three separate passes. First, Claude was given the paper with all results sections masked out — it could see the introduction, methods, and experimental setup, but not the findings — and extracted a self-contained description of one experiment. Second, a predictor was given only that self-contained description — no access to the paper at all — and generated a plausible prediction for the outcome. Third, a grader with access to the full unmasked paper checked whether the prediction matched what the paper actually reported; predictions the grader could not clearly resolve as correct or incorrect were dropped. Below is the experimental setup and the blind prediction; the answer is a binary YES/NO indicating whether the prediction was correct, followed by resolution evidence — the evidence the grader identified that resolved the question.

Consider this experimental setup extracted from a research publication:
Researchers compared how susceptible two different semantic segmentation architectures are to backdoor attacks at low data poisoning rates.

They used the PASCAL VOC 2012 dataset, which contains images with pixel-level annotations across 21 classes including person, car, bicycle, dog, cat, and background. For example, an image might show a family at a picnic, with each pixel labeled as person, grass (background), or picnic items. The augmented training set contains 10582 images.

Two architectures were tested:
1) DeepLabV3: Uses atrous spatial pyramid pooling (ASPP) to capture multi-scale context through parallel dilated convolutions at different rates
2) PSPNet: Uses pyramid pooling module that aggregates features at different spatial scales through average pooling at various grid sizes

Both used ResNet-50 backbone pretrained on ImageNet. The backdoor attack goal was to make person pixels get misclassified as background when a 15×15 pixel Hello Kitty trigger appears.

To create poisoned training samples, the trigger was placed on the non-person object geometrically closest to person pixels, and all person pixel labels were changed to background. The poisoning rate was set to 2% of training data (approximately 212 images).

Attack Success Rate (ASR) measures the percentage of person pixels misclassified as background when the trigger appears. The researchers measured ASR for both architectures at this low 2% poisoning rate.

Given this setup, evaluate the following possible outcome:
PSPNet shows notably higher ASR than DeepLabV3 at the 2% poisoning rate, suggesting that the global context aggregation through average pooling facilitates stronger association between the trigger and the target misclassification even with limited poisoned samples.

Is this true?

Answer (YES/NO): YES